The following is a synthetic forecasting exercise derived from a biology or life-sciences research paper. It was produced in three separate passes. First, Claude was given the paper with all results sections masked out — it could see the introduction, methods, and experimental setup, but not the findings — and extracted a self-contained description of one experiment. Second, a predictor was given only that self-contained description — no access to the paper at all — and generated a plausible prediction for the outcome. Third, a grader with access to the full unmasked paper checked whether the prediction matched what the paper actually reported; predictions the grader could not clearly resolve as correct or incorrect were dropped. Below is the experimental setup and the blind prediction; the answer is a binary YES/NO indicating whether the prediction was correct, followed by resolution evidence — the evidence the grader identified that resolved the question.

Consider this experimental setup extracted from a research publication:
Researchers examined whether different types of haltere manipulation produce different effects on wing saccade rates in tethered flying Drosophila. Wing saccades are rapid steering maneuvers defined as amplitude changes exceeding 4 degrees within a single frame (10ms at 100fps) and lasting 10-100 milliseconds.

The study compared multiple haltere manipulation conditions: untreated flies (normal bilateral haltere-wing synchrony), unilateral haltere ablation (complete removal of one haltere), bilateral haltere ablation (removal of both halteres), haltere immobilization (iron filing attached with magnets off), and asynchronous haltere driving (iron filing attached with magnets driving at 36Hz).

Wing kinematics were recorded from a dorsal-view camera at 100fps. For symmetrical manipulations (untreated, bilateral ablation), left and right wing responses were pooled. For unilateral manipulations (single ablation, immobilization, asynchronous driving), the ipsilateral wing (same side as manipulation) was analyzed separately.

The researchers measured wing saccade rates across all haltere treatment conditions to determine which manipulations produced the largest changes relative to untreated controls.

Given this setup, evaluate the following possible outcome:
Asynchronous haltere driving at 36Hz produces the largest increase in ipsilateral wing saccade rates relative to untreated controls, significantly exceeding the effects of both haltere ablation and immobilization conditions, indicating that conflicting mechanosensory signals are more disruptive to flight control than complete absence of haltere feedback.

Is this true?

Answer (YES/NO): NO